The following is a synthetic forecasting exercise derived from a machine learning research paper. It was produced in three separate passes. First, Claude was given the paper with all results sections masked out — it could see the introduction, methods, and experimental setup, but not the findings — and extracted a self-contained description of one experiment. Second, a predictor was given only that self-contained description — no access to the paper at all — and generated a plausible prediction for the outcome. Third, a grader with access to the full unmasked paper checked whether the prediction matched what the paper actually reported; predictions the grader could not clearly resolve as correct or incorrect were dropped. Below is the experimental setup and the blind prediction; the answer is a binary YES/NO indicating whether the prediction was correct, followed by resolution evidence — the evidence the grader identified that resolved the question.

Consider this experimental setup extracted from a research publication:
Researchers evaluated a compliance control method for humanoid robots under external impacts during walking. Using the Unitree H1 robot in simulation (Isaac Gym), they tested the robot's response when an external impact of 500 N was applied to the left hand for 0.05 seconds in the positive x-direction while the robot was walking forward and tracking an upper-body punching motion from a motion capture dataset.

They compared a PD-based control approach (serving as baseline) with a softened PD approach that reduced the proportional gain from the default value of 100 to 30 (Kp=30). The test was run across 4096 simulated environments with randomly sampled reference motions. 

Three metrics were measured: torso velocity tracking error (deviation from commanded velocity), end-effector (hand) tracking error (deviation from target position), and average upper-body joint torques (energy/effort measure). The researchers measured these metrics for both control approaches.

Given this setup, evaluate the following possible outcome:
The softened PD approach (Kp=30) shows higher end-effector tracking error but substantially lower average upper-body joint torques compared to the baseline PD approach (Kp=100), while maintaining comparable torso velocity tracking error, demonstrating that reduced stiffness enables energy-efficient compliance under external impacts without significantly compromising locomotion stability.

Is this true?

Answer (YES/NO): YES